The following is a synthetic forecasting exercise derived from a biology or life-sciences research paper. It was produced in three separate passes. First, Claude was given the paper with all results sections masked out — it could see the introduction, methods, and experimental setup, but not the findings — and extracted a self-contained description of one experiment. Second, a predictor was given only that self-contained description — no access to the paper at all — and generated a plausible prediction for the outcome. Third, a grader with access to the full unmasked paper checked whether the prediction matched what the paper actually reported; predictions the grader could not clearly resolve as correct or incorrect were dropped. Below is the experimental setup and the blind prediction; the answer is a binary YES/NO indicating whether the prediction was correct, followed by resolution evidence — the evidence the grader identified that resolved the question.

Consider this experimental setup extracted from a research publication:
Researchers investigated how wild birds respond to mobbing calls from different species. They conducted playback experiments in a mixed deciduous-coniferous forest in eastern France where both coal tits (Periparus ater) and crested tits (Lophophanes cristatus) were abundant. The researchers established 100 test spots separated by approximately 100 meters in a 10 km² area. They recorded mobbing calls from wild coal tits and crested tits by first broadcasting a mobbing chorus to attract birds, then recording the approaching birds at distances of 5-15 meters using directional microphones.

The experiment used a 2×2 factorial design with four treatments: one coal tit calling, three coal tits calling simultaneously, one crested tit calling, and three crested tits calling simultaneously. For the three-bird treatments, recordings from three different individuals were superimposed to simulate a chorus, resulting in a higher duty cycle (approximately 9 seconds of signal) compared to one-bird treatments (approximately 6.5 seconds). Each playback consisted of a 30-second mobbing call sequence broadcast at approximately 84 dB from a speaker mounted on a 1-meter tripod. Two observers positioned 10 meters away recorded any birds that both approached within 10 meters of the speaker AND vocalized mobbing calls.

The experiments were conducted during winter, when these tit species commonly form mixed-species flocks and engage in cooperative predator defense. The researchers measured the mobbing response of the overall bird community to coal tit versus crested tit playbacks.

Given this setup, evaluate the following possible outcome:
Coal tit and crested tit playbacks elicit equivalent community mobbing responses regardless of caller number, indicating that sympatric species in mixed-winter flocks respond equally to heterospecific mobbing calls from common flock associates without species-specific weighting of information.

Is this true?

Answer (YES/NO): NO